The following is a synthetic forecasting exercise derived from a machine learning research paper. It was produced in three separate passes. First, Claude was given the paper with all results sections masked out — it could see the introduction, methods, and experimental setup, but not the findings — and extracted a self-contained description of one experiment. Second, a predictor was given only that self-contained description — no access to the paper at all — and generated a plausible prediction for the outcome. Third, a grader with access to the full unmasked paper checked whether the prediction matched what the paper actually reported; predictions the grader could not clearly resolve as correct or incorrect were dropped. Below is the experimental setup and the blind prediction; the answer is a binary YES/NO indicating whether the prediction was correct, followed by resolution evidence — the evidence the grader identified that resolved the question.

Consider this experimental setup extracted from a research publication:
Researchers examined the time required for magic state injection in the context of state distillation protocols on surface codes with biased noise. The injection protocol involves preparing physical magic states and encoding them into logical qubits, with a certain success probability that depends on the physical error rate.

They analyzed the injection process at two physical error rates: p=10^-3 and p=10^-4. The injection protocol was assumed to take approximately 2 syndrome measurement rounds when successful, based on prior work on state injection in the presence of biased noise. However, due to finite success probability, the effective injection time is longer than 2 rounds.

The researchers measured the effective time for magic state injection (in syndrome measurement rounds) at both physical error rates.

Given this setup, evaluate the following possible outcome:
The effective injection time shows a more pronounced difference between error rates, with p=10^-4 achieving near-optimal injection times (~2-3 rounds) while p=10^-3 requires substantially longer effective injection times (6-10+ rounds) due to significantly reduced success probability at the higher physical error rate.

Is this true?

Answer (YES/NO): NO